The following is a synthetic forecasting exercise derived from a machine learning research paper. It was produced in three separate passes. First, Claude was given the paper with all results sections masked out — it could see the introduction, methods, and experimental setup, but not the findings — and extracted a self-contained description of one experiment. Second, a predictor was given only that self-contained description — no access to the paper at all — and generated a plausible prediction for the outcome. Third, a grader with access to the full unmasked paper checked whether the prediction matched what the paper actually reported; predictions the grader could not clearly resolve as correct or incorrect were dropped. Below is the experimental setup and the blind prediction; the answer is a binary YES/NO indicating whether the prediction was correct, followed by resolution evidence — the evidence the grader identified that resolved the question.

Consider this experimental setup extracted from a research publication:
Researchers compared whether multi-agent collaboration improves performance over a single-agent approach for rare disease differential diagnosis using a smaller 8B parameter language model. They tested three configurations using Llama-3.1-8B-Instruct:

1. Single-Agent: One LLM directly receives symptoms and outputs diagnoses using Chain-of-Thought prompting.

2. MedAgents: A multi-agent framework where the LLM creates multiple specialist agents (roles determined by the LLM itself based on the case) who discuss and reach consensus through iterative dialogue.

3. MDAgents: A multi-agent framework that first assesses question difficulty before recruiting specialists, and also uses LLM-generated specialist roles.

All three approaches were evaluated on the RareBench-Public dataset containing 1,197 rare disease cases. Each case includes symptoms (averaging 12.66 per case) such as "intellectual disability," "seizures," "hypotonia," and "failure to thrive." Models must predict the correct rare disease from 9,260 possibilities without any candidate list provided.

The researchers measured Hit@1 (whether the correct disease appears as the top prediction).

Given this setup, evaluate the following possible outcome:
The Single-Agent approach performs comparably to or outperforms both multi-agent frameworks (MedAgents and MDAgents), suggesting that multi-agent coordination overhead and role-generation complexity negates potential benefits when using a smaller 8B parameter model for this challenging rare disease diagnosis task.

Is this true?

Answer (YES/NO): NO